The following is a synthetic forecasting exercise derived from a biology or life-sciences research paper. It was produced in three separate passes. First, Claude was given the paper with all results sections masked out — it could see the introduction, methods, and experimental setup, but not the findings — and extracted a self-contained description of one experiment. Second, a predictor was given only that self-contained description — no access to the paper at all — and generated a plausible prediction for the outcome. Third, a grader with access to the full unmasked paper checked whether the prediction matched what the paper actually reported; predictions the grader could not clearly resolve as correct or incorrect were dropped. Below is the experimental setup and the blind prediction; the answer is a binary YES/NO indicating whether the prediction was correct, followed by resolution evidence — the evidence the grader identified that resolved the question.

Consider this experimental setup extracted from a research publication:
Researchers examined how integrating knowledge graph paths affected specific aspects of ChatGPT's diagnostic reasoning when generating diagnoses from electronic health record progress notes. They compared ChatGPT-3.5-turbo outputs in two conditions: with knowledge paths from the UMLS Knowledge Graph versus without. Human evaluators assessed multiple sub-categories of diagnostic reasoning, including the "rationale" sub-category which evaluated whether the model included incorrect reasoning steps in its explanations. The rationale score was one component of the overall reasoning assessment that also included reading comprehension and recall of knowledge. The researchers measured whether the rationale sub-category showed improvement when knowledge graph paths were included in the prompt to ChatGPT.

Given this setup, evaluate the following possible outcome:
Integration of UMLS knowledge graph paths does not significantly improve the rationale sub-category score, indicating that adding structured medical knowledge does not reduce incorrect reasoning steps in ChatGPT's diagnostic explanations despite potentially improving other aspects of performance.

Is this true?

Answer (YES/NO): NO